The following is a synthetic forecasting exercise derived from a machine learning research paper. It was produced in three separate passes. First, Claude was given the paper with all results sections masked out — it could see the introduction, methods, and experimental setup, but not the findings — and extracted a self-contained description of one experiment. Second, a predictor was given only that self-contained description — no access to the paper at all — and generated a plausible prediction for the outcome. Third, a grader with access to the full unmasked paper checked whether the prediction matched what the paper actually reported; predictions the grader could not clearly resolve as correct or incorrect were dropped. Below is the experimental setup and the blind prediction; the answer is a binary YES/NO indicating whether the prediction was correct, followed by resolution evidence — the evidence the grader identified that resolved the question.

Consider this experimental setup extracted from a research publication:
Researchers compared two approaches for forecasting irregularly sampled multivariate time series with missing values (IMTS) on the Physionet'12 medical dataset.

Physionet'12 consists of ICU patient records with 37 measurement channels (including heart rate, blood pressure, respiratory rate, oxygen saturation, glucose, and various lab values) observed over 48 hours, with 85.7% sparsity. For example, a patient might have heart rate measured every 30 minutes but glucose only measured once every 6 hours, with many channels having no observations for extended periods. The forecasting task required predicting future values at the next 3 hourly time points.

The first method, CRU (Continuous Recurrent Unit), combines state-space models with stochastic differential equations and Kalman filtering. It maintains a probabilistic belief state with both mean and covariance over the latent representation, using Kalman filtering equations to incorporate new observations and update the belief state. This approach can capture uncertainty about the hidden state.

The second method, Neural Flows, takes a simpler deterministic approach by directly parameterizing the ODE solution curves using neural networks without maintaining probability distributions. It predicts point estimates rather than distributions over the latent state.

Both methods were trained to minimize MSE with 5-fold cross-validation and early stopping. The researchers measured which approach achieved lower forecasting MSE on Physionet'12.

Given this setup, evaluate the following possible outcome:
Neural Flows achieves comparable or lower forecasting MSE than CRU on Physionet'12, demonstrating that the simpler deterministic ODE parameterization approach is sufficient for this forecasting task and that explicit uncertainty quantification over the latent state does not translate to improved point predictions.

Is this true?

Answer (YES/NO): YES